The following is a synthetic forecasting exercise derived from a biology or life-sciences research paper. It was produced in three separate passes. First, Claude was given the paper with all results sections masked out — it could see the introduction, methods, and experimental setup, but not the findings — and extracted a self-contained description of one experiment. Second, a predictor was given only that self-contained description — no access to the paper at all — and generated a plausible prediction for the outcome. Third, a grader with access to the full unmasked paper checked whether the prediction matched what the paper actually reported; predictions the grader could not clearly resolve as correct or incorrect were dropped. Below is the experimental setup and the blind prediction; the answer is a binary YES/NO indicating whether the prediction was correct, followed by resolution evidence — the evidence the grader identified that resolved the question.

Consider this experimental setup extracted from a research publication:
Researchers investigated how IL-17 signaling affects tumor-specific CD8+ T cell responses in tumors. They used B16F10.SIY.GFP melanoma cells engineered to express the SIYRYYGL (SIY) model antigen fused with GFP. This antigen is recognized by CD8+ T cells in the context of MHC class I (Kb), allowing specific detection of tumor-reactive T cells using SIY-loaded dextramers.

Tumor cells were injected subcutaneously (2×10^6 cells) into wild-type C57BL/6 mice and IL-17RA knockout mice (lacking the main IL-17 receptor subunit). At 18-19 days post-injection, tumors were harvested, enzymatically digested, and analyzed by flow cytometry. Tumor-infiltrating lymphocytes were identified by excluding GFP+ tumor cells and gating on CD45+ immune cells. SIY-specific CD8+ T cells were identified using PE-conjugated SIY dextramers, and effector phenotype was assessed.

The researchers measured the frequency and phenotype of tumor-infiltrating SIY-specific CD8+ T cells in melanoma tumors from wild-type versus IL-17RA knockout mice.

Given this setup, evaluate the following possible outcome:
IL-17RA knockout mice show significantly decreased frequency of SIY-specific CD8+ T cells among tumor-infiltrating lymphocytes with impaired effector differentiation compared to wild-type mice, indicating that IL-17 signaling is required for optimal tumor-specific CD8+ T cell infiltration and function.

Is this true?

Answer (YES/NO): YES